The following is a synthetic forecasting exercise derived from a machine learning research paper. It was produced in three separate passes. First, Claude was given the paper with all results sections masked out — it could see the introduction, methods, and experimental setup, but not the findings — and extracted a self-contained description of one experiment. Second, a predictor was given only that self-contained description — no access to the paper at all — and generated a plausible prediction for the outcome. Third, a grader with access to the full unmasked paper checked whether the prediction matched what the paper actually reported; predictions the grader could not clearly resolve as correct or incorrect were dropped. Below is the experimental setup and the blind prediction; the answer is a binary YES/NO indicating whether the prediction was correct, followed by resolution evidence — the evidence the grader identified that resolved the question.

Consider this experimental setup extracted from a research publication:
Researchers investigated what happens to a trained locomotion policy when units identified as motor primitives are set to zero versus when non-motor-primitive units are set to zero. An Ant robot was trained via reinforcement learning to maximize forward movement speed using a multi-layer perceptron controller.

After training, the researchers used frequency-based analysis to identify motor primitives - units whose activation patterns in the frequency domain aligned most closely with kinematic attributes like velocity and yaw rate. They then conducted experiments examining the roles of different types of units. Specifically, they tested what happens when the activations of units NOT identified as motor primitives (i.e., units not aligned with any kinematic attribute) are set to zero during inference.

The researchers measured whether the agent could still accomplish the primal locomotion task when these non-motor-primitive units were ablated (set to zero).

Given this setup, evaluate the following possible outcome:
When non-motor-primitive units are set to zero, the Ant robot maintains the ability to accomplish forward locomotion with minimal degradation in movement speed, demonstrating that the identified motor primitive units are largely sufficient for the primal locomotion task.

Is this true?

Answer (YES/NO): YES